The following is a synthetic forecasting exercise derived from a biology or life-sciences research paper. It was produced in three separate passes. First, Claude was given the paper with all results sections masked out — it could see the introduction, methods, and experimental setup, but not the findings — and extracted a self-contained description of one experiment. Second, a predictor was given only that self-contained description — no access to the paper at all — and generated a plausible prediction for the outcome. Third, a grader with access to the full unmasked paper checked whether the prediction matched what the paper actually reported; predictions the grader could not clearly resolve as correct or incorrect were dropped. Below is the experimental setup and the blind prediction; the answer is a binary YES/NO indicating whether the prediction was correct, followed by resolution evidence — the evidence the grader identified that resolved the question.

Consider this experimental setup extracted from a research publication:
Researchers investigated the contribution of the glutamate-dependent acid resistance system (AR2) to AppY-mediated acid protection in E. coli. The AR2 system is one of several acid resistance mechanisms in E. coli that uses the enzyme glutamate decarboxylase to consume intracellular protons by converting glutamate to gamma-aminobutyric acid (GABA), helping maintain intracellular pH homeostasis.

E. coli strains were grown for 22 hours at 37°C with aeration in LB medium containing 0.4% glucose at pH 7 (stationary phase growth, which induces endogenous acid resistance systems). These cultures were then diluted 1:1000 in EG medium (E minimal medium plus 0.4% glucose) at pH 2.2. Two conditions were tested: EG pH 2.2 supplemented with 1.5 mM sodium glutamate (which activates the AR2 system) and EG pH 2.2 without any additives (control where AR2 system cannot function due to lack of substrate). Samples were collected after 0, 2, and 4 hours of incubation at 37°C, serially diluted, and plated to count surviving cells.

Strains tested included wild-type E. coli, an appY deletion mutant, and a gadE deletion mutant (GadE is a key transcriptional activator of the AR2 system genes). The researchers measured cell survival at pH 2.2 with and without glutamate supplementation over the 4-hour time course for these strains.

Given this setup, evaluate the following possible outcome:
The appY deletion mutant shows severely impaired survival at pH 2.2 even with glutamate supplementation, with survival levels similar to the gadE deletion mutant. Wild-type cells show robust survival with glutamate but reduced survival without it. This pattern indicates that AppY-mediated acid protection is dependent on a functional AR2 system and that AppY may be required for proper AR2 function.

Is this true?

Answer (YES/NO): NO